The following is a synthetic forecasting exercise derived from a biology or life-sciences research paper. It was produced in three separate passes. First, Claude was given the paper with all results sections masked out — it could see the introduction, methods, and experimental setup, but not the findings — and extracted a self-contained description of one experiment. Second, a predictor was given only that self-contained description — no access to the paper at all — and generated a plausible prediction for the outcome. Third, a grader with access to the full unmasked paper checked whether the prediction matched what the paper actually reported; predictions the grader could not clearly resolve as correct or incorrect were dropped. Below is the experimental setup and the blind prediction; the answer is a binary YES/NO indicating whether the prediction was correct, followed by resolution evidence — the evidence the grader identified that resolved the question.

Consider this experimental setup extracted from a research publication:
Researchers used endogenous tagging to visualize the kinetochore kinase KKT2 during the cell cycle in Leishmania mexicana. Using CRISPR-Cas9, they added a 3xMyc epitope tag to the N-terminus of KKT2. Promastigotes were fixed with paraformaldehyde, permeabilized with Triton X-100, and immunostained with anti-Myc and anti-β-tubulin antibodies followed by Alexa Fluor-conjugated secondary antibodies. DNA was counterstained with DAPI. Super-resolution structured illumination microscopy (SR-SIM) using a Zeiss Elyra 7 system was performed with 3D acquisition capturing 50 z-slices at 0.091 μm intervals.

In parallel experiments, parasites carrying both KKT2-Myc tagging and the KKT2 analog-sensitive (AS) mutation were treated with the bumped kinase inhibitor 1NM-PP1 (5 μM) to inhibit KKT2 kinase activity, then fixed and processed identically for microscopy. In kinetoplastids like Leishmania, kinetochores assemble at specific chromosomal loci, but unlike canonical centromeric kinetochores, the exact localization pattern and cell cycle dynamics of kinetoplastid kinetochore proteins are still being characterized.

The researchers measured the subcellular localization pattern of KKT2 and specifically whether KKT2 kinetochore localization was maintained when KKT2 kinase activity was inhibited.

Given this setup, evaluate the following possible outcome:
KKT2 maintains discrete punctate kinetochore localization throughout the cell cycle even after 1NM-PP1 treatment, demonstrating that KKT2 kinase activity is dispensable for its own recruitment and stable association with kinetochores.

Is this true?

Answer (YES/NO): NO